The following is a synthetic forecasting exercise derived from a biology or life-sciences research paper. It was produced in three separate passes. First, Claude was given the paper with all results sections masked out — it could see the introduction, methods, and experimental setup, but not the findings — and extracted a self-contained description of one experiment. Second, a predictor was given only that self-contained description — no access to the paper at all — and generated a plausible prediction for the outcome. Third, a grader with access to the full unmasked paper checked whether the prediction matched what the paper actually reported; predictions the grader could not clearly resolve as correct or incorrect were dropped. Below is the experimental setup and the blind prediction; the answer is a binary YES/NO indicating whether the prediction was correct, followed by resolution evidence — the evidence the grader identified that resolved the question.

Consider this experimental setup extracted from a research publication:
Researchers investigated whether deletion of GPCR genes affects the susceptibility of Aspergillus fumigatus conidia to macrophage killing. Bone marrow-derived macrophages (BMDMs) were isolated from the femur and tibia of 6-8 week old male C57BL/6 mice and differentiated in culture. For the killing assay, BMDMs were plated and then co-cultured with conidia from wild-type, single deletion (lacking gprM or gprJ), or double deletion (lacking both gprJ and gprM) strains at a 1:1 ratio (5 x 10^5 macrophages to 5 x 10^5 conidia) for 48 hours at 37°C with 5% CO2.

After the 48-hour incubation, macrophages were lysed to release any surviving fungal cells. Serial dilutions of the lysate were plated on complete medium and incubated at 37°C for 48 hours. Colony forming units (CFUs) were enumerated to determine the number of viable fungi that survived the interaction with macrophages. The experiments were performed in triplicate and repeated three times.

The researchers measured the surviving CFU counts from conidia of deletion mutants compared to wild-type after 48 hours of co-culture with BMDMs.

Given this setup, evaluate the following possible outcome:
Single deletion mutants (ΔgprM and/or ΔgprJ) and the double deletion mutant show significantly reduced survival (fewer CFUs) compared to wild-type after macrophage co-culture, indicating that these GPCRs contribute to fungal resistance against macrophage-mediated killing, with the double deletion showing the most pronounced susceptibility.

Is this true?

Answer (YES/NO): NO